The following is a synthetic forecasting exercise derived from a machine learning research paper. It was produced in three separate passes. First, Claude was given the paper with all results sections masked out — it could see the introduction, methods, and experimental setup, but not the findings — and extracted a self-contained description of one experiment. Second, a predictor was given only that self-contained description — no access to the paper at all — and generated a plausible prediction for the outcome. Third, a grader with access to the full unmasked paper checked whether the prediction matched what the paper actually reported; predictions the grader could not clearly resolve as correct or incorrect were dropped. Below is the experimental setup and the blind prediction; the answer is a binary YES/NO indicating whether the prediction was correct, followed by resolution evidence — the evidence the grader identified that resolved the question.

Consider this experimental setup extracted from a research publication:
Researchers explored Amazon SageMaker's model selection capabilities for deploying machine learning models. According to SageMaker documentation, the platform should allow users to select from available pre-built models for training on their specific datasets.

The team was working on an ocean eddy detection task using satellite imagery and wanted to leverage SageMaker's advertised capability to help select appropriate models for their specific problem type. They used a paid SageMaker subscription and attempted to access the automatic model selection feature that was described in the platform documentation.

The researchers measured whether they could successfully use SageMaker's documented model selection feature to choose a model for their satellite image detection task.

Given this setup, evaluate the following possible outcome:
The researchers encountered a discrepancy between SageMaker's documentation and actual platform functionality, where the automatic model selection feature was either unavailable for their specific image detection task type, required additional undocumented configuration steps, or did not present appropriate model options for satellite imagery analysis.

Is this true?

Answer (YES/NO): YES